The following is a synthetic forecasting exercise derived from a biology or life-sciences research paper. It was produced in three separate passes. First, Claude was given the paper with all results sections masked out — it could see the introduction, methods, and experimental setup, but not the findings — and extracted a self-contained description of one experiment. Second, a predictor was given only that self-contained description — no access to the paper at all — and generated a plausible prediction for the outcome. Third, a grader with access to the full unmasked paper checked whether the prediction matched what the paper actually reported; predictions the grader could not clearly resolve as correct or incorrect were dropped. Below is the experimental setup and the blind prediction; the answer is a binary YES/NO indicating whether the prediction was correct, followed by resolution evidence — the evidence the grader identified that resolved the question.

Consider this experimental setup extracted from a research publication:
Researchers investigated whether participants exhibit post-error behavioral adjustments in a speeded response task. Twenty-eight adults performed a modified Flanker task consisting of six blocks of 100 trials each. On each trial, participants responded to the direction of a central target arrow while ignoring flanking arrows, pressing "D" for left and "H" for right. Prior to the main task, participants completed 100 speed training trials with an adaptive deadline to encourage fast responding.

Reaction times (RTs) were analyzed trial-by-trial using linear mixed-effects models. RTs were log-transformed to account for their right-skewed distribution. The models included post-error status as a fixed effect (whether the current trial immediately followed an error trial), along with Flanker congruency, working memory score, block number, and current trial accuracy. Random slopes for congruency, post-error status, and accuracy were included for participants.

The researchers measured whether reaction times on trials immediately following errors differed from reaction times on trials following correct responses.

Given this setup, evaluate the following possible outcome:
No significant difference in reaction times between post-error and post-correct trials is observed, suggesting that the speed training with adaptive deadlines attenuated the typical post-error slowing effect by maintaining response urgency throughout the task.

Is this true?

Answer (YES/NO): NO